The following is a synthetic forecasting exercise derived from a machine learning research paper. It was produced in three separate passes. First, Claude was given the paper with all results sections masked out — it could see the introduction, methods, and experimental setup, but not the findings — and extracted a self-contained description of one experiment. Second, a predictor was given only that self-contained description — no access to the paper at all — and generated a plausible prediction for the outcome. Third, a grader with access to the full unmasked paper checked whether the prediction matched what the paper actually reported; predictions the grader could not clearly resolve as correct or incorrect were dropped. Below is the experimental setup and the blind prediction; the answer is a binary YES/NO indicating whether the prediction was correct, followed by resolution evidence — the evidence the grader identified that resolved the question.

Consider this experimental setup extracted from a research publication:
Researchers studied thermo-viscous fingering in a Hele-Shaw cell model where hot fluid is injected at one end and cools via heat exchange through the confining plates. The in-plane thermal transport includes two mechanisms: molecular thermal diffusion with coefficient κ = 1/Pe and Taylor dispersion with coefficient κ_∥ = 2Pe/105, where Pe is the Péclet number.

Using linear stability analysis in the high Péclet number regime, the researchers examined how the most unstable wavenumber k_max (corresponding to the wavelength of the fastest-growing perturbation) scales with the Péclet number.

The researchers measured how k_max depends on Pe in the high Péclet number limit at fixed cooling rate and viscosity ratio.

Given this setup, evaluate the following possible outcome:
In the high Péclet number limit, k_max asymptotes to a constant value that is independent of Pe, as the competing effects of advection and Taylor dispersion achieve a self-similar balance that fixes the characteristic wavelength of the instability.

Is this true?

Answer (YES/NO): NO